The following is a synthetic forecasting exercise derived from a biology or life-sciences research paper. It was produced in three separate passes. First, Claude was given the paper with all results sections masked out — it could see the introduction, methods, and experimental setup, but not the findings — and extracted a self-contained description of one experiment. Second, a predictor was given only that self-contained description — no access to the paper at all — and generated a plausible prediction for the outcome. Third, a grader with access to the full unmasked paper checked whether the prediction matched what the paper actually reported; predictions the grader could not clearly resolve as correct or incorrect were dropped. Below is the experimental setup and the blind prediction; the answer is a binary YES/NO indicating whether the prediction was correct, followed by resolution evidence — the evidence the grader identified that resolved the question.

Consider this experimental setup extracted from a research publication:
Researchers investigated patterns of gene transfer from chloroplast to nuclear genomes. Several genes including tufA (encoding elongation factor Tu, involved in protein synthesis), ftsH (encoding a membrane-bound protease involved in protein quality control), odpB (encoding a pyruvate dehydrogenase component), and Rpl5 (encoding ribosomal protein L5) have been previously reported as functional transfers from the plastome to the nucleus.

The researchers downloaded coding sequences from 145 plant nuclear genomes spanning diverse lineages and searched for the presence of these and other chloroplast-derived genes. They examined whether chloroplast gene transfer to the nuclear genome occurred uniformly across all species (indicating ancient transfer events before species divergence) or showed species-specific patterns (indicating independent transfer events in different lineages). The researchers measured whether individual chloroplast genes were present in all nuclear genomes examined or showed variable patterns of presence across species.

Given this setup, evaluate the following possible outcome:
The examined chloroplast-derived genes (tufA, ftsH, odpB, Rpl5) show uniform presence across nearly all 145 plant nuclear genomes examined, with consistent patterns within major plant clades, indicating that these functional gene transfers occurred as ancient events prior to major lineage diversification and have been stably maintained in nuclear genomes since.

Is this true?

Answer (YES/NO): NO